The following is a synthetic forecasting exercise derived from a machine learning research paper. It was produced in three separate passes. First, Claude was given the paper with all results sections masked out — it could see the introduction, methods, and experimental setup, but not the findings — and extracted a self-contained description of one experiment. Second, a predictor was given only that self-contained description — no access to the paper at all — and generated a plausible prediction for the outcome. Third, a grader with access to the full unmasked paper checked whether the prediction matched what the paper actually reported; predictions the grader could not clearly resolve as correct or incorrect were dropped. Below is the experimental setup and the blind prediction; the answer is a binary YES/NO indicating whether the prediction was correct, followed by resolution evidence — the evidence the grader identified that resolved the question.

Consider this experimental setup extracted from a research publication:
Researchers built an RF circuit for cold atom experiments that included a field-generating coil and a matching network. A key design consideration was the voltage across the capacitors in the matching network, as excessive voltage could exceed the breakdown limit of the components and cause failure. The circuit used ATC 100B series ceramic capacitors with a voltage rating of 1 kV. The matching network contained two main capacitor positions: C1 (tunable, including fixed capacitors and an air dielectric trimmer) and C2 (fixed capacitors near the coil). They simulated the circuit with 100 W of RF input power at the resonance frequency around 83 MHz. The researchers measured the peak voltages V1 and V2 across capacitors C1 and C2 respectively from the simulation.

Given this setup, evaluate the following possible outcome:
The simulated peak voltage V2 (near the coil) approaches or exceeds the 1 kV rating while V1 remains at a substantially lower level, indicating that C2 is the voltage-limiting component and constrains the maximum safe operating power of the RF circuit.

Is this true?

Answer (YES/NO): NO